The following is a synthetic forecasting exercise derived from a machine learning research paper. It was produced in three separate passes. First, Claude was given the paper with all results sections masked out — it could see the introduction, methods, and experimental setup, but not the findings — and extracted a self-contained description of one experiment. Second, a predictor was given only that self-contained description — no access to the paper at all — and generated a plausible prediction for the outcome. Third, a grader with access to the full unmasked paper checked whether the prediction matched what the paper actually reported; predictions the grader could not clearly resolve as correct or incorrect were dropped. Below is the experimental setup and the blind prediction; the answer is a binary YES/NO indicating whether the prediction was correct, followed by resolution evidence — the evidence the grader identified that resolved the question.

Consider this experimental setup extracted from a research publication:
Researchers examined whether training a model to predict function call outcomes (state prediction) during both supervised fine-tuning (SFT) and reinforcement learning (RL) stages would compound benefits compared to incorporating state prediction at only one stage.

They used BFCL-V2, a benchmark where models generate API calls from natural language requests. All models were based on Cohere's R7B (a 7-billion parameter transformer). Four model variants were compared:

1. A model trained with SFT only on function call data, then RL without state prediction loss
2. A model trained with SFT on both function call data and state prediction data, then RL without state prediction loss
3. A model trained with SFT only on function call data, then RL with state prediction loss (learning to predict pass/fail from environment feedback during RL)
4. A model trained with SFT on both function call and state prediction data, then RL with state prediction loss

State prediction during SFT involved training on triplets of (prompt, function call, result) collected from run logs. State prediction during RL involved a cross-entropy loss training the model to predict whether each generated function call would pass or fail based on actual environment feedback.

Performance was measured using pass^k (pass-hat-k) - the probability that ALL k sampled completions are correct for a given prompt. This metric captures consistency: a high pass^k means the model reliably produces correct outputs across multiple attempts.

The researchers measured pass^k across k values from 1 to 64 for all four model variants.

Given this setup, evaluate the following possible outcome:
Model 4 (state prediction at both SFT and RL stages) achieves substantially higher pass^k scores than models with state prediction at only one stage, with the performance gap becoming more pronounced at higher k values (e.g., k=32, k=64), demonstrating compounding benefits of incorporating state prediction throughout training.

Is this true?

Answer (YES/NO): NO